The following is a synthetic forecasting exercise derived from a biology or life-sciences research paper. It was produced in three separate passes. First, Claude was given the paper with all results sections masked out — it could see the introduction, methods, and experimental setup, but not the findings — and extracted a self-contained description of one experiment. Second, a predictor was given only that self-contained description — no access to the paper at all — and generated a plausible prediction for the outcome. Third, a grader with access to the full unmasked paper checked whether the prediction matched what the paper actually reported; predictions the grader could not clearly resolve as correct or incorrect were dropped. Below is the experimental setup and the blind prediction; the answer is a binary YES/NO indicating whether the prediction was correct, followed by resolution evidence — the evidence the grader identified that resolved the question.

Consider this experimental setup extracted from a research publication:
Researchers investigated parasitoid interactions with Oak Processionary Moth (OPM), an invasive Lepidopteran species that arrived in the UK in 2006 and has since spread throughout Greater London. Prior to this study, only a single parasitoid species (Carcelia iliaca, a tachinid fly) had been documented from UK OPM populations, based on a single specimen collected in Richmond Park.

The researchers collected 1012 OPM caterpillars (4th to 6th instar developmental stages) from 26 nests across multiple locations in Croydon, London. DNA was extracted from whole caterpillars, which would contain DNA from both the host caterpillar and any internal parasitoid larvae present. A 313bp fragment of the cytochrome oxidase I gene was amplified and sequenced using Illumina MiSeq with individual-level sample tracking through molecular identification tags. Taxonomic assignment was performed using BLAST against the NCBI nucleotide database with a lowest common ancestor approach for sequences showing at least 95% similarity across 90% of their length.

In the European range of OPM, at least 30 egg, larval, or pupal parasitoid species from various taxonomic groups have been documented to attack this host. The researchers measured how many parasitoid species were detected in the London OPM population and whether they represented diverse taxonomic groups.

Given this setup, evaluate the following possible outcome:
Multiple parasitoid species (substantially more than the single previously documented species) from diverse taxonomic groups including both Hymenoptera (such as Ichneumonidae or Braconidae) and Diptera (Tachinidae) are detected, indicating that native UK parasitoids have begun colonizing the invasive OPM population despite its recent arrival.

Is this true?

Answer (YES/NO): NO